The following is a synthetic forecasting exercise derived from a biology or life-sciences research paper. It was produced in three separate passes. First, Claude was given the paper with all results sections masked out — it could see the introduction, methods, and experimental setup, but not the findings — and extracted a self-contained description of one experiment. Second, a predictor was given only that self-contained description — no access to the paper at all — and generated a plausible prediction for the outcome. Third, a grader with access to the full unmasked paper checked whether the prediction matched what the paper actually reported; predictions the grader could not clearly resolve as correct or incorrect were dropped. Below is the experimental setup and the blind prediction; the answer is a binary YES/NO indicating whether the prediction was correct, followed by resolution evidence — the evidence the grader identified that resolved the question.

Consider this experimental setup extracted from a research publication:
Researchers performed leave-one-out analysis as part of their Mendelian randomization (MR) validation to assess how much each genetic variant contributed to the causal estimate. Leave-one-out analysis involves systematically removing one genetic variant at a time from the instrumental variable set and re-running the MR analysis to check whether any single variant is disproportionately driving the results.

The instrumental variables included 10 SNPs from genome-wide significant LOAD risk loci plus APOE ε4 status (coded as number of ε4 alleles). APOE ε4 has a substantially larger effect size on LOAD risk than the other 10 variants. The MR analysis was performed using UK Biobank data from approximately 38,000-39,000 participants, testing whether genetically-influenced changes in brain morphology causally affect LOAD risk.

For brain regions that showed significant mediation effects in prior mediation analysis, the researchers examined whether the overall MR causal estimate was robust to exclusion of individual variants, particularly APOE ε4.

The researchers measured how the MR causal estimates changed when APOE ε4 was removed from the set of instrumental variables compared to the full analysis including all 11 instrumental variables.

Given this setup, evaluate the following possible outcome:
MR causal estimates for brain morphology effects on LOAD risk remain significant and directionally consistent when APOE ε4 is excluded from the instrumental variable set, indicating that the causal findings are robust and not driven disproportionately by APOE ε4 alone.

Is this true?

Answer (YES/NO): NO